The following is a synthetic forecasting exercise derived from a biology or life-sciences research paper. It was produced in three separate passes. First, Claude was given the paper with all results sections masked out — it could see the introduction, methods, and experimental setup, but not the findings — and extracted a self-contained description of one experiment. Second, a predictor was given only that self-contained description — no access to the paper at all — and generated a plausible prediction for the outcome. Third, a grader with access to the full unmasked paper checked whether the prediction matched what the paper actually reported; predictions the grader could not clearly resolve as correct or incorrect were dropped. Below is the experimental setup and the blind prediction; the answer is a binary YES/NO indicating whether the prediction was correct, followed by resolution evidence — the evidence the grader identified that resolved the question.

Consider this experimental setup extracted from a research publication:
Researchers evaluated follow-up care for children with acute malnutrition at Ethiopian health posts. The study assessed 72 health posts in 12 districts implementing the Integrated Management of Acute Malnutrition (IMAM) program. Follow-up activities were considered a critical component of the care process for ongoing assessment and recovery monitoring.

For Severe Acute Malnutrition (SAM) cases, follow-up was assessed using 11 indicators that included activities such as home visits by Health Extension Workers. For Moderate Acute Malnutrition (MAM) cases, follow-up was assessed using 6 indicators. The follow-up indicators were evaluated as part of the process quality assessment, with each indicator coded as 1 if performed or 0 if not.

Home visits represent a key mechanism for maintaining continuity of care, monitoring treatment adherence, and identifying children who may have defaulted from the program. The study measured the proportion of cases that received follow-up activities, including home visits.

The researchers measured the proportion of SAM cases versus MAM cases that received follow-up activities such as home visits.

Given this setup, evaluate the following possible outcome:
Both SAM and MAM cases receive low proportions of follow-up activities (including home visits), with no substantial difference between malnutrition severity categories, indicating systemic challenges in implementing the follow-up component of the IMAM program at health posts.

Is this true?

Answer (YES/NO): NO